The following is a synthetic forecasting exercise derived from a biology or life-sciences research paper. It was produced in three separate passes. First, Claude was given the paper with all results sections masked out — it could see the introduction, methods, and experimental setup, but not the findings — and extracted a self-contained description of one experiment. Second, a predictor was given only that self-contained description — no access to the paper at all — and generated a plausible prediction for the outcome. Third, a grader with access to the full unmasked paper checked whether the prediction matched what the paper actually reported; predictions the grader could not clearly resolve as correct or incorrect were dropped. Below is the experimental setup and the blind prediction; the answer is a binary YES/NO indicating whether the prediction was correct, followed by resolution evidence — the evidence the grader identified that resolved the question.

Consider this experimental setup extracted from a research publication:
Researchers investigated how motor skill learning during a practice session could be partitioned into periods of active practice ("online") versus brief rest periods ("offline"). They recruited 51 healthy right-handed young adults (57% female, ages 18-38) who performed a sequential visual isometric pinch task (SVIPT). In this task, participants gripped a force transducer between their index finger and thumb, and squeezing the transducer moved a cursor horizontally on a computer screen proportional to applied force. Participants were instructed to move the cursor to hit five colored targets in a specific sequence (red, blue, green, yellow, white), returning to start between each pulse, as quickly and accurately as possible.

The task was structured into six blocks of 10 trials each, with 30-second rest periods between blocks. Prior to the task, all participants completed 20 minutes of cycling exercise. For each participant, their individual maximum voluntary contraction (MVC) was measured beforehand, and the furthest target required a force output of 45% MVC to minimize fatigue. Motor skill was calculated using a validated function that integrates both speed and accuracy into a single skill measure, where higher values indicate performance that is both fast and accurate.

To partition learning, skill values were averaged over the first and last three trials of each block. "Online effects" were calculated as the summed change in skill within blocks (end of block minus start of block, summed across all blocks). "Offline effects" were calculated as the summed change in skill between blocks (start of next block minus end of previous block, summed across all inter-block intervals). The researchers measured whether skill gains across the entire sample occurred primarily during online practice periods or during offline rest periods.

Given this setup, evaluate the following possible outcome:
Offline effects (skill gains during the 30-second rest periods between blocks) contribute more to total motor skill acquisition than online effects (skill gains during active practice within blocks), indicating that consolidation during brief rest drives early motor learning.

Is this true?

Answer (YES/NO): NO